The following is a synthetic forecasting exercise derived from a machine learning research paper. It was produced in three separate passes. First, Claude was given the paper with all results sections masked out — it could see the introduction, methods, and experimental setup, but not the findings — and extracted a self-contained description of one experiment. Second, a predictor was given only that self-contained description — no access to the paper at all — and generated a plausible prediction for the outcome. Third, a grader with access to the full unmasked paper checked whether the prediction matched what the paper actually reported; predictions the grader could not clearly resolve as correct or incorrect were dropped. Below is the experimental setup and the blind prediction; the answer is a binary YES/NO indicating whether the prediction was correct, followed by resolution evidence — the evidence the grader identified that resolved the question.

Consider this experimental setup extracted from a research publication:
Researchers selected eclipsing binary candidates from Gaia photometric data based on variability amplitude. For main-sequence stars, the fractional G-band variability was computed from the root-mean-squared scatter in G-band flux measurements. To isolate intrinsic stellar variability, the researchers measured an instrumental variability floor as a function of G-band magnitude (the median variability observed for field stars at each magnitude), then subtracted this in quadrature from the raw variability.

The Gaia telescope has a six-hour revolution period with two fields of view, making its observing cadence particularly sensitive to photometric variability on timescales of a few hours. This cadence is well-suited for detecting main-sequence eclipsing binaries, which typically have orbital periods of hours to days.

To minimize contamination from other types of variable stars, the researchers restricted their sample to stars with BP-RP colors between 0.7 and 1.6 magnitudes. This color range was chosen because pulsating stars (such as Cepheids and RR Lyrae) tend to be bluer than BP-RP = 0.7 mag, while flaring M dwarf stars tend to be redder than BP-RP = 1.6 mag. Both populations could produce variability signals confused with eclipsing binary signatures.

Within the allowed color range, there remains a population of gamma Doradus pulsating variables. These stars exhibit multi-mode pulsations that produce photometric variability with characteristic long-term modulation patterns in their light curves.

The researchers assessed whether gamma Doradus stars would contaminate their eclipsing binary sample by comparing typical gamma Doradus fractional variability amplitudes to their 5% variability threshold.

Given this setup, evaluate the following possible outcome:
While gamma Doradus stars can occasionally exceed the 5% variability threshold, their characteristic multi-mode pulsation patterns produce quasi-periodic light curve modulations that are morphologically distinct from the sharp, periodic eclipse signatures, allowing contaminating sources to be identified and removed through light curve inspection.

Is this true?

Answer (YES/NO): YES